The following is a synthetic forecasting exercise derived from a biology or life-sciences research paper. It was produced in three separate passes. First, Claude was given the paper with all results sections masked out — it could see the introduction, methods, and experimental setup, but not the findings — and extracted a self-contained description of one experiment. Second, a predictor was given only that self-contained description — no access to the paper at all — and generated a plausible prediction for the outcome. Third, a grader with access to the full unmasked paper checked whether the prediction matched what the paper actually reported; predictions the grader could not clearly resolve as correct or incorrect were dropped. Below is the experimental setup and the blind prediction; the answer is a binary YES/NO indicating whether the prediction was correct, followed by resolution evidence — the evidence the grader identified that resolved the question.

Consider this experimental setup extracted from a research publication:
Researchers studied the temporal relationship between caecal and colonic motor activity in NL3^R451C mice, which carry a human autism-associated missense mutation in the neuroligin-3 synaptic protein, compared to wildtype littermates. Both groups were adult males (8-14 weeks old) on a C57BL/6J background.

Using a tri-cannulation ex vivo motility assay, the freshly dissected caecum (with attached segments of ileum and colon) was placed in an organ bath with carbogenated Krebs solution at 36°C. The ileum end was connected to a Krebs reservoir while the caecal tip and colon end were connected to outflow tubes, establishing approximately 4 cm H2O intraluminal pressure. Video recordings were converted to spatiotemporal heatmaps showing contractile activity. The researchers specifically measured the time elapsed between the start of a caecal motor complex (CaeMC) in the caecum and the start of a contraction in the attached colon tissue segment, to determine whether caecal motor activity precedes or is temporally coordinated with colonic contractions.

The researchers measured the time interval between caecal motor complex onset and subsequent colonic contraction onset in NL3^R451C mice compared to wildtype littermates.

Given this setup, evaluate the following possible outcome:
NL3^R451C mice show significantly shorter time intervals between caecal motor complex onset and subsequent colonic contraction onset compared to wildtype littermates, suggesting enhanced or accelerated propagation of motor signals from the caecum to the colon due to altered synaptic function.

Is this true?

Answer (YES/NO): YES